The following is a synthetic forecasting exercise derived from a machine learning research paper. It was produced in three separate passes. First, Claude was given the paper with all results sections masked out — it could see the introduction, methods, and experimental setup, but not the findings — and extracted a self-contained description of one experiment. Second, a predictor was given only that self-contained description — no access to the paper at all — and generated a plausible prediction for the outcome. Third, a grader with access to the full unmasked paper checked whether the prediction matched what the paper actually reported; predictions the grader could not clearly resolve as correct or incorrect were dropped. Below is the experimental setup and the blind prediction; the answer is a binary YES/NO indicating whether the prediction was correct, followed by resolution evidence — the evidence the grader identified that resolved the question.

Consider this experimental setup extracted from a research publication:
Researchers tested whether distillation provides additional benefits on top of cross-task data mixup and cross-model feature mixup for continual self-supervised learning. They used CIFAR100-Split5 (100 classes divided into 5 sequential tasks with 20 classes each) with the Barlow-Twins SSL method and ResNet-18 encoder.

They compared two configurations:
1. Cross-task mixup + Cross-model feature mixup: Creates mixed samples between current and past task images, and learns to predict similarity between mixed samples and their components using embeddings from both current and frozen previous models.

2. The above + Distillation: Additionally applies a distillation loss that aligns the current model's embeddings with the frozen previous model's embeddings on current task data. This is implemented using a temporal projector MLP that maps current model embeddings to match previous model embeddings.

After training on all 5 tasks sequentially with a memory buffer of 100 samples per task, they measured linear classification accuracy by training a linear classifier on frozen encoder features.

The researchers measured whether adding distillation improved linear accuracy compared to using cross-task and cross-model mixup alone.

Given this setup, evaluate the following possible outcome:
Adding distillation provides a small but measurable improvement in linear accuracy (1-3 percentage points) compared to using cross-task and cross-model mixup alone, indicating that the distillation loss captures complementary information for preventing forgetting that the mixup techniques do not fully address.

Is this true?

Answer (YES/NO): YES